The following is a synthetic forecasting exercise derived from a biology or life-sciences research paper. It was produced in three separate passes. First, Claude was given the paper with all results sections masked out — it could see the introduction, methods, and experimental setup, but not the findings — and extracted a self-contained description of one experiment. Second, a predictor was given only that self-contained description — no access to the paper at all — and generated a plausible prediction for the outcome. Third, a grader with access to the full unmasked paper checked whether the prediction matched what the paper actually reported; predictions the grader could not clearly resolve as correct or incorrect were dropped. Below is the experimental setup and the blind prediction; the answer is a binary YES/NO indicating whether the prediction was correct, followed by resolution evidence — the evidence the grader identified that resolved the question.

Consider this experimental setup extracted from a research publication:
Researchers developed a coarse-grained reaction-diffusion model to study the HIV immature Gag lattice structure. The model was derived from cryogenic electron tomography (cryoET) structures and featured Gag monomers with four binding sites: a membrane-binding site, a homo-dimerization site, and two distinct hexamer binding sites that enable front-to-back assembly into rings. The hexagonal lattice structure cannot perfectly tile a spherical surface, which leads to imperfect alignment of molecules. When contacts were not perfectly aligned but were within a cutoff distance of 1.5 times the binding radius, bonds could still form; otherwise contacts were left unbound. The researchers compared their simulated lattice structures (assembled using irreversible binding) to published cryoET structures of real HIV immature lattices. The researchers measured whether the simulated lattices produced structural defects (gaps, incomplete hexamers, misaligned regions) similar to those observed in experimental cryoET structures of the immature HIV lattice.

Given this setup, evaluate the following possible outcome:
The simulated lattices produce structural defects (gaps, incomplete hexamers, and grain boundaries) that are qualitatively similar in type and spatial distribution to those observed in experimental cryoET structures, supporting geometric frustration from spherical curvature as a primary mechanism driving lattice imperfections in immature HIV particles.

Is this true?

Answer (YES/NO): YES